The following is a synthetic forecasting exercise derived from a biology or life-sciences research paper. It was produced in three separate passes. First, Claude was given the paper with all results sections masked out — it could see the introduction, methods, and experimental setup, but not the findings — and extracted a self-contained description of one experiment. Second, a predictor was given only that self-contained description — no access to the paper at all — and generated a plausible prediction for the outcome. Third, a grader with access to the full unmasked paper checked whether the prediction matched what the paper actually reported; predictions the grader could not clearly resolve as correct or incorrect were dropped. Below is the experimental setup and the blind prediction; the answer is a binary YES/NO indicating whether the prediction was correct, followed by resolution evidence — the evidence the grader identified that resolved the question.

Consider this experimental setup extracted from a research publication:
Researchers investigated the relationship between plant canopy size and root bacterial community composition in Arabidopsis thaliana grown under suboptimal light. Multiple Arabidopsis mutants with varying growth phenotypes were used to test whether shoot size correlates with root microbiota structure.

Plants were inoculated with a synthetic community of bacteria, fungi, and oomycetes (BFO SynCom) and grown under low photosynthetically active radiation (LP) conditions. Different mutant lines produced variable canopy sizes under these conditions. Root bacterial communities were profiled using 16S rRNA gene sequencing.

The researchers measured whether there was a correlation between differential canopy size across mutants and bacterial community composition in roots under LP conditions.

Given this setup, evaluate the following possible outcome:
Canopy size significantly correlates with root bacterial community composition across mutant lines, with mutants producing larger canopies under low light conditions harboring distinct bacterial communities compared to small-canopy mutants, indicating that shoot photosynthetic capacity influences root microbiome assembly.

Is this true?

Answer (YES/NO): YES